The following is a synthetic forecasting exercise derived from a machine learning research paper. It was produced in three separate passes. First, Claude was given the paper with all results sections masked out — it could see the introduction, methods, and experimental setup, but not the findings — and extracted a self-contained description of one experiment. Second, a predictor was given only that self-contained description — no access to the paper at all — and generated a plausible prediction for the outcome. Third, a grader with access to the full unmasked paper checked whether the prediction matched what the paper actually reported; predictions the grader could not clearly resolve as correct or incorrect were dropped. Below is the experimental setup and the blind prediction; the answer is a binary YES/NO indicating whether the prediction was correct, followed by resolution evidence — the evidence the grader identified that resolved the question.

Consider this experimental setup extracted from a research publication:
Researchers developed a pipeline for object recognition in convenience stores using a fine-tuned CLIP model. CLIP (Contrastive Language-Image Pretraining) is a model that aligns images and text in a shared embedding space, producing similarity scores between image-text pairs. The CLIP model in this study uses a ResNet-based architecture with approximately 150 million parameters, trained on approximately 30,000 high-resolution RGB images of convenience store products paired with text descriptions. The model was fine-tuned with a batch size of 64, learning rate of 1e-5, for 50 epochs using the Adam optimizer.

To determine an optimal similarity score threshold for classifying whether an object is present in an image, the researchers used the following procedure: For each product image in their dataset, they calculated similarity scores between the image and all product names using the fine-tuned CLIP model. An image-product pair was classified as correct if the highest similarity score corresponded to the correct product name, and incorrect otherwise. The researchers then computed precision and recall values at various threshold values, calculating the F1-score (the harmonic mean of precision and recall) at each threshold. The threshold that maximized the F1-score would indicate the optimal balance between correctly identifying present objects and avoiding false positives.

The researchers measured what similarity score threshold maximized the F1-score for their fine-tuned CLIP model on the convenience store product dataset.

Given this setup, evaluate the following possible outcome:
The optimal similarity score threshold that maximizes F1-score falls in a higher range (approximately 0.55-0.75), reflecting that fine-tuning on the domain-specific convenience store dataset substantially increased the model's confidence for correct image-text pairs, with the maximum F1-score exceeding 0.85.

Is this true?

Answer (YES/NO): NO